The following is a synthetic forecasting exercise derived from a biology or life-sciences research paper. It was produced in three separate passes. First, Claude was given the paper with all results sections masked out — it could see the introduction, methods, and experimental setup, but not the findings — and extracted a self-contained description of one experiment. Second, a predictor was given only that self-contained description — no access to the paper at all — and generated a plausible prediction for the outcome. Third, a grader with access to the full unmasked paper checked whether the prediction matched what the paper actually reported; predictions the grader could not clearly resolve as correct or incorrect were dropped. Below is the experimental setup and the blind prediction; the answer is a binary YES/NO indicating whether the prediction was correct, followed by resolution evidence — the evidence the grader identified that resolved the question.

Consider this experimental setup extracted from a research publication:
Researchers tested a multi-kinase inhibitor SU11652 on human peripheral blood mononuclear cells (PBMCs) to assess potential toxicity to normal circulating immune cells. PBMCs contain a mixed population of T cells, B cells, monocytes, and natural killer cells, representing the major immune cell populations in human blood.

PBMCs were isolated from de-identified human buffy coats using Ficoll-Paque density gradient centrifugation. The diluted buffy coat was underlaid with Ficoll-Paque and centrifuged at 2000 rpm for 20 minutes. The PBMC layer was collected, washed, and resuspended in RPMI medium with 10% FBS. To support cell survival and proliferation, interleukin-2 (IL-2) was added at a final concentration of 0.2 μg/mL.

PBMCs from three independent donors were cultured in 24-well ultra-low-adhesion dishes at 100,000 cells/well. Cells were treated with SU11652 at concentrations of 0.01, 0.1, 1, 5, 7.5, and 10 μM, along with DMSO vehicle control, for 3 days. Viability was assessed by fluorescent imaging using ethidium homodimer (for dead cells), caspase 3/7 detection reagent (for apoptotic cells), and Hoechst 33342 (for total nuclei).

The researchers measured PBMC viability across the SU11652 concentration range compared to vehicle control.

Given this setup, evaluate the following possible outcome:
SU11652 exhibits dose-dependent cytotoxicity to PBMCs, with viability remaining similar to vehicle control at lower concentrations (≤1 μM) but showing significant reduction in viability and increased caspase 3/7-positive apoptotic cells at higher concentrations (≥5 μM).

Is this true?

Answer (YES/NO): NO